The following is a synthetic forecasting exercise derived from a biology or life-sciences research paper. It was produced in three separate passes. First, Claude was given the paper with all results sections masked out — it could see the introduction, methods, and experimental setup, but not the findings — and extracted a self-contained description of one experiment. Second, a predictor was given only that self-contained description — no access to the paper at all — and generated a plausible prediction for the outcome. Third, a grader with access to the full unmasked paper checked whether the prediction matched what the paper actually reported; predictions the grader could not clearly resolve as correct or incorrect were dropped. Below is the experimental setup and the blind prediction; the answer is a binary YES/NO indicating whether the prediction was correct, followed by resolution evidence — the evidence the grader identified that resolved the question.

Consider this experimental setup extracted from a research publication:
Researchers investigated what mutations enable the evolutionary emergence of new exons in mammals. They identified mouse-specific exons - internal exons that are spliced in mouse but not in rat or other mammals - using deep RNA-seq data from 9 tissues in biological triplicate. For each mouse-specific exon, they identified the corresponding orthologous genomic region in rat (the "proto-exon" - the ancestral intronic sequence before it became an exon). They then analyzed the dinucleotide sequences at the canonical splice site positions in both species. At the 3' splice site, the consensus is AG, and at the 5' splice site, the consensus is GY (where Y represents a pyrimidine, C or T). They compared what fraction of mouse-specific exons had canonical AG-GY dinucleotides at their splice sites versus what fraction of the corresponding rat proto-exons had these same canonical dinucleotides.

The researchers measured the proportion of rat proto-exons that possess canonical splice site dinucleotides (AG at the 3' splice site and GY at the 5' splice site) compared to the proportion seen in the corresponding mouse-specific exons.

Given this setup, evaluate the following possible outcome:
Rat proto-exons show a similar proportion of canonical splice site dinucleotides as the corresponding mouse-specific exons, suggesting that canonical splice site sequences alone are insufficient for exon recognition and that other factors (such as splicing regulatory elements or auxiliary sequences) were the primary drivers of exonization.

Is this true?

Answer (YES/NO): NO